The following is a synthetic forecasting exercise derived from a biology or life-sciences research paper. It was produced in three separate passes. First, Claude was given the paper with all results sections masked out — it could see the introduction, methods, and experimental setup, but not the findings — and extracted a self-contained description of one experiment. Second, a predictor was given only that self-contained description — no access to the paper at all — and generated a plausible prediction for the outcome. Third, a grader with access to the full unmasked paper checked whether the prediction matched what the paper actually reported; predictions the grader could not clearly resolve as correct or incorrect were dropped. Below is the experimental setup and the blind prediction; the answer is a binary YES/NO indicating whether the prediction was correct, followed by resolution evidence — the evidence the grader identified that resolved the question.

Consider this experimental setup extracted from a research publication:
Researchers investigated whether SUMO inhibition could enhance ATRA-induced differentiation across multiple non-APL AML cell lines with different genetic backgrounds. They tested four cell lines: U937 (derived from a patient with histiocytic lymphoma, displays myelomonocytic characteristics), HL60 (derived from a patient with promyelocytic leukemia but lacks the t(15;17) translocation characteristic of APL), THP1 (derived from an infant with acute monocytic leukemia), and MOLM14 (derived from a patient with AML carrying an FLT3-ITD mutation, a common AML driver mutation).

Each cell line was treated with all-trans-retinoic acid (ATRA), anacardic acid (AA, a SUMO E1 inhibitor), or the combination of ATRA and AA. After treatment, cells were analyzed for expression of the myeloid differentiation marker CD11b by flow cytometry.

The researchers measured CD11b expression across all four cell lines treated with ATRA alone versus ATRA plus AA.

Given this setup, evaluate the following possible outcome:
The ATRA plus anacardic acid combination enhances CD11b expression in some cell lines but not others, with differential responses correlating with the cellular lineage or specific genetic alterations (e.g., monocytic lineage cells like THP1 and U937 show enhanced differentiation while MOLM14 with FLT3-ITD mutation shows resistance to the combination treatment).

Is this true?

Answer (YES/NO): NO